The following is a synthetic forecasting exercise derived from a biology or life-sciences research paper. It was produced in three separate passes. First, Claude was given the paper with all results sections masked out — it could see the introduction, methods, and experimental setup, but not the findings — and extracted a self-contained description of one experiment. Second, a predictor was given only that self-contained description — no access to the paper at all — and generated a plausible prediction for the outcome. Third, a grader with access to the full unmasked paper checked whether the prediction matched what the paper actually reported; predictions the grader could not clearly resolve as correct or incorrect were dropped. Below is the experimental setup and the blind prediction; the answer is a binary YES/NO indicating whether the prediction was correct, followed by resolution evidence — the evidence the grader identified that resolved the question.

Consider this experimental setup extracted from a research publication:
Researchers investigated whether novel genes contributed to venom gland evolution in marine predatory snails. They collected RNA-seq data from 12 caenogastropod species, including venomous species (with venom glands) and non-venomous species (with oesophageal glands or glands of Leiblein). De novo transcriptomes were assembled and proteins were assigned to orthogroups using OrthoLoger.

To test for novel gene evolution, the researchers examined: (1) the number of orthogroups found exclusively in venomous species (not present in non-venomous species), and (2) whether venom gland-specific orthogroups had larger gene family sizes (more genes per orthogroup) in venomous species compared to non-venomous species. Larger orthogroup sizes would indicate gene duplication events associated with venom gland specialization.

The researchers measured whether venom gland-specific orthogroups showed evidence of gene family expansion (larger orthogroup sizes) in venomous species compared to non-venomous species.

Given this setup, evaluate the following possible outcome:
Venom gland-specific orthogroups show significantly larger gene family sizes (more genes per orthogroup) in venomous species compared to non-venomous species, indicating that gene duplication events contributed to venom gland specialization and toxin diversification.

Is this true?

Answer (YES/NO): YES